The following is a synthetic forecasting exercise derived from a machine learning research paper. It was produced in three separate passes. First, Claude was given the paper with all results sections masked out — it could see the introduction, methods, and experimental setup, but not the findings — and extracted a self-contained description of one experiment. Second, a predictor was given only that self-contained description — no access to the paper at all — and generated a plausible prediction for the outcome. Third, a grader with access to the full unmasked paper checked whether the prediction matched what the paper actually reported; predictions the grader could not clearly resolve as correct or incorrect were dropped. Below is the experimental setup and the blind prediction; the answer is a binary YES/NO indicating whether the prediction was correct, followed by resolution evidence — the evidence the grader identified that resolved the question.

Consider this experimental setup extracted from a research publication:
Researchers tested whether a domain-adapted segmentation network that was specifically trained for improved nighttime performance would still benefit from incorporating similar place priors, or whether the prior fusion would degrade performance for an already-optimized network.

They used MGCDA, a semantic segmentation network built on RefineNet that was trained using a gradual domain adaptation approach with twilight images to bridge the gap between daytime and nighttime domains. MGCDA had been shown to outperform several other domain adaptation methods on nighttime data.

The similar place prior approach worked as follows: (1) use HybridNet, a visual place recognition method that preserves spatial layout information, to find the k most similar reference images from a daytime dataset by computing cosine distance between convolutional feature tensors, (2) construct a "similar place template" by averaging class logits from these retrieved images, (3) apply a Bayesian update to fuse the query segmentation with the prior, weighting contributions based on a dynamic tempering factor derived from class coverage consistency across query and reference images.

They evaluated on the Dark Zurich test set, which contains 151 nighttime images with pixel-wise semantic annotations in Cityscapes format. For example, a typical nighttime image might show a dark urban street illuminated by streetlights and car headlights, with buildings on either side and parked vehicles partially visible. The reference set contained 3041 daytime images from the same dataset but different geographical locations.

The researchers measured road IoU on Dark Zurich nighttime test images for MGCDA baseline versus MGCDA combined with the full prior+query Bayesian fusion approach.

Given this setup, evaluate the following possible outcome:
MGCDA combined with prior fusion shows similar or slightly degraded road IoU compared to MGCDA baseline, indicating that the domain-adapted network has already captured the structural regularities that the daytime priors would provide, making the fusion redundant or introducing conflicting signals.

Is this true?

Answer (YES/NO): YES